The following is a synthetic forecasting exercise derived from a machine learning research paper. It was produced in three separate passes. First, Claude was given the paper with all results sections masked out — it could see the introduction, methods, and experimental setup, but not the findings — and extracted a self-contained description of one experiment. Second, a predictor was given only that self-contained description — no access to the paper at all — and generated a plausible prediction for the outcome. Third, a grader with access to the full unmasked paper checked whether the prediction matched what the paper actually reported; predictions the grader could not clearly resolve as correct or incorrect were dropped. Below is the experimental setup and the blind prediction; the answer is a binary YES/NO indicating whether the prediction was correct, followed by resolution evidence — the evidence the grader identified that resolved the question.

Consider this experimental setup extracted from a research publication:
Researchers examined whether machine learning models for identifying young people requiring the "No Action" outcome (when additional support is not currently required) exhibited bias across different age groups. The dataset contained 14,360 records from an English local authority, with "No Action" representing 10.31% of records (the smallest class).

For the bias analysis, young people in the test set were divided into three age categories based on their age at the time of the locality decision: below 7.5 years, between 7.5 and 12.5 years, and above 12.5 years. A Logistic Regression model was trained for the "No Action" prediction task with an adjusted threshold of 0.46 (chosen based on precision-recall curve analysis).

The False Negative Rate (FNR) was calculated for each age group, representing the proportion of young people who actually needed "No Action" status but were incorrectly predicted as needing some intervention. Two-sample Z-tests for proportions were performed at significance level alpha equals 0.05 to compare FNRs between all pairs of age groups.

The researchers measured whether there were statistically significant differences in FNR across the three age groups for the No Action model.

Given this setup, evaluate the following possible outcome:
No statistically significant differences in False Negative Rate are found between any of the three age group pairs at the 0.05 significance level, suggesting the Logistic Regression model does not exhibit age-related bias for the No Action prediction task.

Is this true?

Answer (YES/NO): NO